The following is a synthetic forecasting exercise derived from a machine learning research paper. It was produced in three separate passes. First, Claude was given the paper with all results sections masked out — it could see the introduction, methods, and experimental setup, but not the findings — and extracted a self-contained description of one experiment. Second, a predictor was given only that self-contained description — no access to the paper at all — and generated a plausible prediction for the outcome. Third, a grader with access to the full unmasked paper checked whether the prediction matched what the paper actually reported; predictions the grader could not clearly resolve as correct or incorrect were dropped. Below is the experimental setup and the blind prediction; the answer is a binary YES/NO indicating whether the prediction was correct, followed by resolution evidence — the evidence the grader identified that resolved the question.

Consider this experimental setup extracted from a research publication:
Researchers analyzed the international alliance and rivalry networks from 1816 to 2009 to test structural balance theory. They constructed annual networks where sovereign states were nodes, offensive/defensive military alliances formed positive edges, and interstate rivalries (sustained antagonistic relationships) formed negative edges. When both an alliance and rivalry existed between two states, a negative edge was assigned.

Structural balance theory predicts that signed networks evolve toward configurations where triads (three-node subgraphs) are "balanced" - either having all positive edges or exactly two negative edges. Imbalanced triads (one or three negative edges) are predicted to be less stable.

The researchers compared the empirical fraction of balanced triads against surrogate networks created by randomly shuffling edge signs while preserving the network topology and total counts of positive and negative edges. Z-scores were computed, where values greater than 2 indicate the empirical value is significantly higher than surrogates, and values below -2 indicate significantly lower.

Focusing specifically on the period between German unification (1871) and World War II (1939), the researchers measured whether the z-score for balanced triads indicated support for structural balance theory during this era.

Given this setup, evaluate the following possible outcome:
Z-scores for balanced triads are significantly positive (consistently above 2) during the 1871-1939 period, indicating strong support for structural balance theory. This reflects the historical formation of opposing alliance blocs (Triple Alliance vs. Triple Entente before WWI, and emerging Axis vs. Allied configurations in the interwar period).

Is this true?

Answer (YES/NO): NO